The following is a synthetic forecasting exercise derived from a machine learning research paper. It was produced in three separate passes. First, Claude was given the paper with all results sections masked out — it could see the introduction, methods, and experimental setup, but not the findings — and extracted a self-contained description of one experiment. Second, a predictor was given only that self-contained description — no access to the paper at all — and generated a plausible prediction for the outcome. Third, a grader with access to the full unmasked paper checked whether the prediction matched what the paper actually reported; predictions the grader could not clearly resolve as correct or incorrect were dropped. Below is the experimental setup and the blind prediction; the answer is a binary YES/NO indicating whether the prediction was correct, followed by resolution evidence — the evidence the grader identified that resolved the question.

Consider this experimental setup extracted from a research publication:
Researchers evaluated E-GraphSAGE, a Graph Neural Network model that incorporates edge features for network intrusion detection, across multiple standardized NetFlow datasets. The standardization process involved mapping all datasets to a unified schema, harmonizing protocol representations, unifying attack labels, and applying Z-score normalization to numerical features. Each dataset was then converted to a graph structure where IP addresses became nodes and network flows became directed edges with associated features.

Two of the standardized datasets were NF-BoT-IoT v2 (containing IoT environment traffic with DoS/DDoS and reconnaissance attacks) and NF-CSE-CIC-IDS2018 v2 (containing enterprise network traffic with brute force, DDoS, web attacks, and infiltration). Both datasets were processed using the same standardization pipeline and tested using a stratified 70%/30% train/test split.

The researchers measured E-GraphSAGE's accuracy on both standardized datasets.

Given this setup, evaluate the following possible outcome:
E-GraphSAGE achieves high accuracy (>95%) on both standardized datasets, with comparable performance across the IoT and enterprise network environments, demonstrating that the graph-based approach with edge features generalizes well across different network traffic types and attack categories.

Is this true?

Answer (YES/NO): NO